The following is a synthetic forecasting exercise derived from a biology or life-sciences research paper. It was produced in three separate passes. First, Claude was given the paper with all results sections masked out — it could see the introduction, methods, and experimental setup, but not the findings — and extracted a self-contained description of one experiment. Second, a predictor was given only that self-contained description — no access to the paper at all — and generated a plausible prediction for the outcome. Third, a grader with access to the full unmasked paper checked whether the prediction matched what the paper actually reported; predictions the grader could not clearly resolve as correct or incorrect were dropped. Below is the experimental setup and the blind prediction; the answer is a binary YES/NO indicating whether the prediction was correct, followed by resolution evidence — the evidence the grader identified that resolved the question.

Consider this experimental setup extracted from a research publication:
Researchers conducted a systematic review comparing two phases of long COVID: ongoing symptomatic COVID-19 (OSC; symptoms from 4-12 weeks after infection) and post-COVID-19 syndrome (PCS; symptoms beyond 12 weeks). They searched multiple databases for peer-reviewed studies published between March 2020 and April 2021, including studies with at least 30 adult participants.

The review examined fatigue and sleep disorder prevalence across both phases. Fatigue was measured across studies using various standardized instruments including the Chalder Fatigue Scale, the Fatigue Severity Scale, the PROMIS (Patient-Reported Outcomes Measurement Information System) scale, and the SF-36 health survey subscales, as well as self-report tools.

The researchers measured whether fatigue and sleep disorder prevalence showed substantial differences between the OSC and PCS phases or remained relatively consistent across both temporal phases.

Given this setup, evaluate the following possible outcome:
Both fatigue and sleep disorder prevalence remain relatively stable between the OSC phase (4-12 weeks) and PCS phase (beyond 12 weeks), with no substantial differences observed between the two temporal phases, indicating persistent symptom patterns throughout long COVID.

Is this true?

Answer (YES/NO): YES